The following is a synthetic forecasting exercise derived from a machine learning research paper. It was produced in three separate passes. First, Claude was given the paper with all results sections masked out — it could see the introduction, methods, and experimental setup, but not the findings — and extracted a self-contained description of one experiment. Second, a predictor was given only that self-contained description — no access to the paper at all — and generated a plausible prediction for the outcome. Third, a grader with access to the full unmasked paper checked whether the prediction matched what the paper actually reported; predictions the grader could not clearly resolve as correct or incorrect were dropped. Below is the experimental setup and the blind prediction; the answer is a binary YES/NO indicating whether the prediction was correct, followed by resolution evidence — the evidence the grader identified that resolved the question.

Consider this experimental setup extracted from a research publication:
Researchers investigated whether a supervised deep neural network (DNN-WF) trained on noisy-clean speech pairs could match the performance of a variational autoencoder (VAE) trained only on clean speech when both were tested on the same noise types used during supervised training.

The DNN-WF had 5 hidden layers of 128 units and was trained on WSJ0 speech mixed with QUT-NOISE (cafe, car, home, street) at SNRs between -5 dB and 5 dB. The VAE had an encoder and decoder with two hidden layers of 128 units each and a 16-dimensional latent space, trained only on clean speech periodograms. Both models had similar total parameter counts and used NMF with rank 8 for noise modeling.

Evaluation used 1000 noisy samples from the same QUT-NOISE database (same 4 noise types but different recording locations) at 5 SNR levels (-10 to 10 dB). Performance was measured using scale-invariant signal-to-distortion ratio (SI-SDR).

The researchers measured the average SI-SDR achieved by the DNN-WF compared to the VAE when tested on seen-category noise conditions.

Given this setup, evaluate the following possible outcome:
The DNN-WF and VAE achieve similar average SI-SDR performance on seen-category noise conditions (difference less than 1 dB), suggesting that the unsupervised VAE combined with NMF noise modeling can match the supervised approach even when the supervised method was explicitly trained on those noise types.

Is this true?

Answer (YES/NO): YES